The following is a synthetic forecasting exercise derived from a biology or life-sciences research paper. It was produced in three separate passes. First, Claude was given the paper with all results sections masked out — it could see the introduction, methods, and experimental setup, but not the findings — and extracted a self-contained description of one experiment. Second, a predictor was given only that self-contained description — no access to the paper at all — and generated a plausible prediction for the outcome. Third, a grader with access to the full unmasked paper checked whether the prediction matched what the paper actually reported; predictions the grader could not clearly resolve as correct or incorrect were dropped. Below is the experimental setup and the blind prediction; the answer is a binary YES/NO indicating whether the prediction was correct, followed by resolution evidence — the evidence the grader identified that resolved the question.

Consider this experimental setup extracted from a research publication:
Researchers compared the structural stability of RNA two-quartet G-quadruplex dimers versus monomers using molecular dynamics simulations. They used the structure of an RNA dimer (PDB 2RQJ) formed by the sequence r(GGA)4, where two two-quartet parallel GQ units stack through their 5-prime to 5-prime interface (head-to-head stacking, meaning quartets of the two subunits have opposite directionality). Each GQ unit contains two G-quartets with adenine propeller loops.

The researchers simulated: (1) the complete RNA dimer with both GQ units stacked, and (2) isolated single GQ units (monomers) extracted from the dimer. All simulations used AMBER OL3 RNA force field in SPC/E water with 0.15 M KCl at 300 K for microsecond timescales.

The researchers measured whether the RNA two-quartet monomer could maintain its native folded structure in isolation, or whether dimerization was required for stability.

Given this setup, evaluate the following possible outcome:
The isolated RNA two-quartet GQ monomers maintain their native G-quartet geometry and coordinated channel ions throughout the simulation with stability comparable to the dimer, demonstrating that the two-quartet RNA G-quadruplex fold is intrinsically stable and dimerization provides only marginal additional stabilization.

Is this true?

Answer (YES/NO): YES